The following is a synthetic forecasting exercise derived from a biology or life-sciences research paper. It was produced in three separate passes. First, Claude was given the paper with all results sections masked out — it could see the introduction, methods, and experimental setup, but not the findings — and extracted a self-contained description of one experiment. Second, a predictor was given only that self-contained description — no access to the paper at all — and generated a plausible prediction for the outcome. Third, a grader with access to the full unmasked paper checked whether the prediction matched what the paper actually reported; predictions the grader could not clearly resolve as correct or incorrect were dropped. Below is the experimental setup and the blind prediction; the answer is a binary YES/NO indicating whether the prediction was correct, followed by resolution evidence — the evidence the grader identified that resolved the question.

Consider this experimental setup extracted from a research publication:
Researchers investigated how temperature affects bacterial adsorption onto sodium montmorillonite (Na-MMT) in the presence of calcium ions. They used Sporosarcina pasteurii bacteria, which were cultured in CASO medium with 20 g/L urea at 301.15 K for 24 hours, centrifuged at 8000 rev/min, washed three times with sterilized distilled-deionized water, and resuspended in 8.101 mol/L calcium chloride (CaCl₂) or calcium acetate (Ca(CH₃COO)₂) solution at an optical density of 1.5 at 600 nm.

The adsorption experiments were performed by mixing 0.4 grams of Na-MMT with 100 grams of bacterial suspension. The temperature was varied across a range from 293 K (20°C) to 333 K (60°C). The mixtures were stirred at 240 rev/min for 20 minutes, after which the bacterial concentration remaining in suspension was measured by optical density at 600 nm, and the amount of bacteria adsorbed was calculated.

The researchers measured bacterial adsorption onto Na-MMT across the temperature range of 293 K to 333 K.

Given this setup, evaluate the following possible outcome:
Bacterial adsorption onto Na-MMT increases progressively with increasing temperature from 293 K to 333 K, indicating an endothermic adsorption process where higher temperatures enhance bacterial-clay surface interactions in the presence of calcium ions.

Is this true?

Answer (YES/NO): NO